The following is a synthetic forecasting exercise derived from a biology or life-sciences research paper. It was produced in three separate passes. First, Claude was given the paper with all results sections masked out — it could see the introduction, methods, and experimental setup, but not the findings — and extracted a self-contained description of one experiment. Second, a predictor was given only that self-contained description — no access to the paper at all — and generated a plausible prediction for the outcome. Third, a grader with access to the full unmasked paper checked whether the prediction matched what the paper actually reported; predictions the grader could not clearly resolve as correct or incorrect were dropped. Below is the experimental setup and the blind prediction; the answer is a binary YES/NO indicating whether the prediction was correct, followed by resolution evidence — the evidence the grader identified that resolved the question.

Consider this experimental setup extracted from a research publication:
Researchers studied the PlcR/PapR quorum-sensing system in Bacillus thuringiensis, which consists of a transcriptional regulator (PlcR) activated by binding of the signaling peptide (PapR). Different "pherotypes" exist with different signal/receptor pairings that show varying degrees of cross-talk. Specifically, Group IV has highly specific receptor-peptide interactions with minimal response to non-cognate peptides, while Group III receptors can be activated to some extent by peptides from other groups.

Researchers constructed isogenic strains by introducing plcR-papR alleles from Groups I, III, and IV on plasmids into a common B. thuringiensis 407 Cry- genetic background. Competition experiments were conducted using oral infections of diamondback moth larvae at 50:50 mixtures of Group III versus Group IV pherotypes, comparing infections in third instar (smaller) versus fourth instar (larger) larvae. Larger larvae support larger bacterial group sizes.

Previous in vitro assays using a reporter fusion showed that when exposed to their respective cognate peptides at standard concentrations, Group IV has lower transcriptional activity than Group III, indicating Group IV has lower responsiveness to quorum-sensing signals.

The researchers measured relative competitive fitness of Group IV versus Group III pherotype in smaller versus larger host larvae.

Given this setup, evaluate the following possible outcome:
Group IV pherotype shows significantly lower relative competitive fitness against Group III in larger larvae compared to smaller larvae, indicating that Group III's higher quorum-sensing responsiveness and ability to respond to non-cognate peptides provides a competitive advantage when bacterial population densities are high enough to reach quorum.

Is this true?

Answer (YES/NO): NO